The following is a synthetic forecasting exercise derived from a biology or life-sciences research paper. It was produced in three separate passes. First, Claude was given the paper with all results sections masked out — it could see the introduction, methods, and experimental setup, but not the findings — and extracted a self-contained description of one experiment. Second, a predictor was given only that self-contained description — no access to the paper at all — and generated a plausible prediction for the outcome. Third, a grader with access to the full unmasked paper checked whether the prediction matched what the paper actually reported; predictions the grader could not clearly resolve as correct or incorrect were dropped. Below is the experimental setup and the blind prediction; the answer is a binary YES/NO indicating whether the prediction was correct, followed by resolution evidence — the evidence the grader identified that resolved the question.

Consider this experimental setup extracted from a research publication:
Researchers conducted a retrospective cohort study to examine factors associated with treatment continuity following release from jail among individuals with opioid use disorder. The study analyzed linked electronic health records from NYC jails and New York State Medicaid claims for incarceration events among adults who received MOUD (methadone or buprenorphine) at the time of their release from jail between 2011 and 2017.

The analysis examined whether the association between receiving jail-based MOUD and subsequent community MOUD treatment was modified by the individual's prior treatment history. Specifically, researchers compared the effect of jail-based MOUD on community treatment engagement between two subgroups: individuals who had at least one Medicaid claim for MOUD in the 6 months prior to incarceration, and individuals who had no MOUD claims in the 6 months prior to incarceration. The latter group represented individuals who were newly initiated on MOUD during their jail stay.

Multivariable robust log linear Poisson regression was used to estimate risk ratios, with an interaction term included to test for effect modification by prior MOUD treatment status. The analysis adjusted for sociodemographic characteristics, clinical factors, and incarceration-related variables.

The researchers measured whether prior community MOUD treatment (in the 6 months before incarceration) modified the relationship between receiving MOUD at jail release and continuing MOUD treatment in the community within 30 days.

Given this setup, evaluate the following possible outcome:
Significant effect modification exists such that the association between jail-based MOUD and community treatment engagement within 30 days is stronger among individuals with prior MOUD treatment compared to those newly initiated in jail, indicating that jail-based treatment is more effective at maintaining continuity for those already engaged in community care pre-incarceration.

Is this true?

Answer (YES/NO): NO